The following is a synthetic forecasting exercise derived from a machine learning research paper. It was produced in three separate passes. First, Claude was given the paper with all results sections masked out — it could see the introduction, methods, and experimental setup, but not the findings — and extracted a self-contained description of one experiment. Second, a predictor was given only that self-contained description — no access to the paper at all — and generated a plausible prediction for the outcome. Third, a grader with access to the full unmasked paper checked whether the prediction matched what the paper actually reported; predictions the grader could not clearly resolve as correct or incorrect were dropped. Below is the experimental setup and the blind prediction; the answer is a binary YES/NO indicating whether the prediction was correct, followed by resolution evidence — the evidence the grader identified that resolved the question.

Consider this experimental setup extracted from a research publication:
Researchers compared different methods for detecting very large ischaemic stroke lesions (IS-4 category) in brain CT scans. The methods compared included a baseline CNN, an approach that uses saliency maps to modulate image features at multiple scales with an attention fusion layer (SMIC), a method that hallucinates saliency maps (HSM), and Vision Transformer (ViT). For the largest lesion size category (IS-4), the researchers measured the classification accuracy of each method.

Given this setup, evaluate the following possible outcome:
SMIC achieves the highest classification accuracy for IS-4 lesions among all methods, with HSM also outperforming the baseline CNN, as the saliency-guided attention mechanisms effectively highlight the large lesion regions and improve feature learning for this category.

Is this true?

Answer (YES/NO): NO